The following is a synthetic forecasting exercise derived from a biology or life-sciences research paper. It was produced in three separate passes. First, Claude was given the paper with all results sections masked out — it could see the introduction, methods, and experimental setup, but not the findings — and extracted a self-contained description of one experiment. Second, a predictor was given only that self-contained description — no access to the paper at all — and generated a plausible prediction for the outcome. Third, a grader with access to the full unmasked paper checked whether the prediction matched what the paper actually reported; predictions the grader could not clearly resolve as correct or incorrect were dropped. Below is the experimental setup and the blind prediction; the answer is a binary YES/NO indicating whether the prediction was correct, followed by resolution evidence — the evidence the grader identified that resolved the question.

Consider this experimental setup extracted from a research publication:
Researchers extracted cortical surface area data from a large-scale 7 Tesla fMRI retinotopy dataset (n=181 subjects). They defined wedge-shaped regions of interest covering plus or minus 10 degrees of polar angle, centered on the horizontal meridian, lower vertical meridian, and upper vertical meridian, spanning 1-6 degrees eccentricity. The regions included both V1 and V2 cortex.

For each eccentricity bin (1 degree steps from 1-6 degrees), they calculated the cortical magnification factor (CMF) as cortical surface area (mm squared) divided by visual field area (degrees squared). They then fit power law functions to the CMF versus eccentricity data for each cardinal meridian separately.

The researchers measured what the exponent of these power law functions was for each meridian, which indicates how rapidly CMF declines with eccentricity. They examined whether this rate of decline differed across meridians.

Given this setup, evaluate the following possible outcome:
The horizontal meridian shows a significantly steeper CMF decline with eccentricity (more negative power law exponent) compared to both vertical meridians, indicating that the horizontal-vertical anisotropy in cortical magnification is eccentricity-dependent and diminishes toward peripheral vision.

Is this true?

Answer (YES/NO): NO